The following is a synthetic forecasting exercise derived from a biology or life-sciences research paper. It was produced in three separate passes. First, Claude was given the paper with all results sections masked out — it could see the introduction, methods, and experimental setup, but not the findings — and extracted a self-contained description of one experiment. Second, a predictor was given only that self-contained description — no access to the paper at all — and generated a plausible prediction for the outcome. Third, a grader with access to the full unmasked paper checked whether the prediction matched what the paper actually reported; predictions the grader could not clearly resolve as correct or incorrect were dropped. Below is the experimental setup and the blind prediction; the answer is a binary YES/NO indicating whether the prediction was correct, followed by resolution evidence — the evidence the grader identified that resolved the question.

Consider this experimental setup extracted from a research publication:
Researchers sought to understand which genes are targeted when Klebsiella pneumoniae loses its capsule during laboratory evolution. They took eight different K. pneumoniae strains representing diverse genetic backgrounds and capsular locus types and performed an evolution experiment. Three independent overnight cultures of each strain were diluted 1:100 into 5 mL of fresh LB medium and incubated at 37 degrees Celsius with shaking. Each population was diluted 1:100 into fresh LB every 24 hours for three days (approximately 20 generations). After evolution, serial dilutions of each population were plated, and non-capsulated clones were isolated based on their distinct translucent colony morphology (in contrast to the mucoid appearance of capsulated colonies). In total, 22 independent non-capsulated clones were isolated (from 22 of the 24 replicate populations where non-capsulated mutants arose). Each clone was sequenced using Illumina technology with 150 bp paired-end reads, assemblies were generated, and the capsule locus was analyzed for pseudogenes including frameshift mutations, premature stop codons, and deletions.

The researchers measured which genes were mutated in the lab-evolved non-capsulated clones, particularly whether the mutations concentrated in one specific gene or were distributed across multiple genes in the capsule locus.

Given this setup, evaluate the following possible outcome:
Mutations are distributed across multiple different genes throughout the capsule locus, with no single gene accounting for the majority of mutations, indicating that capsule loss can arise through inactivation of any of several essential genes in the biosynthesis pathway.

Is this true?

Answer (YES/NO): NO